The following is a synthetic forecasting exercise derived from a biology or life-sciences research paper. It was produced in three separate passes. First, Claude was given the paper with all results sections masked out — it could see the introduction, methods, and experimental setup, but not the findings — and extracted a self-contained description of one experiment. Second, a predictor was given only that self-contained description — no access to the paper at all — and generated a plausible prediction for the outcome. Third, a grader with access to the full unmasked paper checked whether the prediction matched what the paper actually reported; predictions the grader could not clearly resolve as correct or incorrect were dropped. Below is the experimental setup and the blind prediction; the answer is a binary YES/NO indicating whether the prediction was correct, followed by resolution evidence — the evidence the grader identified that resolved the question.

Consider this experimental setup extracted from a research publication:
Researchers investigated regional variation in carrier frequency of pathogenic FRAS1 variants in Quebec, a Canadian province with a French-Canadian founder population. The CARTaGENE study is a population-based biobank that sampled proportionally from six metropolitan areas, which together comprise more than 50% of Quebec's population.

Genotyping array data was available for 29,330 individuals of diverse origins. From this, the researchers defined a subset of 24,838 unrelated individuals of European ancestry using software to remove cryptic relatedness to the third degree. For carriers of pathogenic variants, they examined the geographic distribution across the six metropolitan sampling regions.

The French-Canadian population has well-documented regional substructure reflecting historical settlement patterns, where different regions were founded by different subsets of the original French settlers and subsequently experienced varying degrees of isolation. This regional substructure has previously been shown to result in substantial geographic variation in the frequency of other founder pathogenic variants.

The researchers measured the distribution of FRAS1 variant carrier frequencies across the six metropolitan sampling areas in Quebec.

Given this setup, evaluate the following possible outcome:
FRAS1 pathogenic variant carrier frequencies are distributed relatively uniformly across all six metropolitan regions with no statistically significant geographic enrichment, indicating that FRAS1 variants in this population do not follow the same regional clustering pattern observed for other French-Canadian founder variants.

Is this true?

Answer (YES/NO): NO